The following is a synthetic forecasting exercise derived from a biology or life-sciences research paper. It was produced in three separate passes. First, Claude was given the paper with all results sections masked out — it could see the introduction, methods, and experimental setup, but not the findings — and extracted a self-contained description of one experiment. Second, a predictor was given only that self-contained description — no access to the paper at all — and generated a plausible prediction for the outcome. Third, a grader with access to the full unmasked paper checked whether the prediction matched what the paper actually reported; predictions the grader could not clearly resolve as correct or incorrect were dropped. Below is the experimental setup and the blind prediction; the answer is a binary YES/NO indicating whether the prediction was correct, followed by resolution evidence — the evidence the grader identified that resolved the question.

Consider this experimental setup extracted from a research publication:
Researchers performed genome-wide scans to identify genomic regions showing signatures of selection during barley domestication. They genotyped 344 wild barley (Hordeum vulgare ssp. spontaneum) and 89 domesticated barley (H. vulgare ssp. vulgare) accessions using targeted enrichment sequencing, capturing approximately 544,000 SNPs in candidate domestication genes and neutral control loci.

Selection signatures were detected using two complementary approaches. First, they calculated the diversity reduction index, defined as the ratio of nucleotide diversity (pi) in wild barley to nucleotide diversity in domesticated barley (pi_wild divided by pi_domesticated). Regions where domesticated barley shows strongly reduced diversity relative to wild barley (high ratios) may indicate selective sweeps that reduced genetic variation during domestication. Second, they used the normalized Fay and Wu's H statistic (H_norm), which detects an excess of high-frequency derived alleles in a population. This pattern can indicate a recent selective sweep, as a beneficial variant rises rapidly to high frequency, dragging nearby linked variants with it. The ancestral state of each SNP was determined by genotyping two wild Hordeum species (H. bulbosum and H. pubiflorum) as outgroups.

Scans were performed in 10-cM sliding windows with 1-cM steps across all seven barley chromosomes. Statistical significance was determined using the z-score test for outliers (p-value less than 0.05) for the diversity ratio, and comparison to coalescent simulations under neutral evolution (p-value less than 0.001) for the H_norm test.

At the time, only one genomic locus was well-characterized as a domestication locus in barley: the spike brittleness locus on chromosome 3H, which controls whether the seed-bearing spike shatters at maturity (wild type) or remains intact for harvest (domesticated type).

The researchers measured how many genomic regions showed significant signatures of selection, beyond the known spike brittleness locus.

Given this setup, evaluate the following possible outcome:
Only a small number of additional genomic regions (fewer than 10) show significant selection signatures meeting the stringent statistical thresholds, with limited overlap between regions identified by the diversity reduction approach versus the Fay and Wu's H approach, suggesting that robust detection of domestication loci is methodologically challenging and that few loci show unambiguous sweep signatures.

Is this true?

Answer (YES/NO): NO